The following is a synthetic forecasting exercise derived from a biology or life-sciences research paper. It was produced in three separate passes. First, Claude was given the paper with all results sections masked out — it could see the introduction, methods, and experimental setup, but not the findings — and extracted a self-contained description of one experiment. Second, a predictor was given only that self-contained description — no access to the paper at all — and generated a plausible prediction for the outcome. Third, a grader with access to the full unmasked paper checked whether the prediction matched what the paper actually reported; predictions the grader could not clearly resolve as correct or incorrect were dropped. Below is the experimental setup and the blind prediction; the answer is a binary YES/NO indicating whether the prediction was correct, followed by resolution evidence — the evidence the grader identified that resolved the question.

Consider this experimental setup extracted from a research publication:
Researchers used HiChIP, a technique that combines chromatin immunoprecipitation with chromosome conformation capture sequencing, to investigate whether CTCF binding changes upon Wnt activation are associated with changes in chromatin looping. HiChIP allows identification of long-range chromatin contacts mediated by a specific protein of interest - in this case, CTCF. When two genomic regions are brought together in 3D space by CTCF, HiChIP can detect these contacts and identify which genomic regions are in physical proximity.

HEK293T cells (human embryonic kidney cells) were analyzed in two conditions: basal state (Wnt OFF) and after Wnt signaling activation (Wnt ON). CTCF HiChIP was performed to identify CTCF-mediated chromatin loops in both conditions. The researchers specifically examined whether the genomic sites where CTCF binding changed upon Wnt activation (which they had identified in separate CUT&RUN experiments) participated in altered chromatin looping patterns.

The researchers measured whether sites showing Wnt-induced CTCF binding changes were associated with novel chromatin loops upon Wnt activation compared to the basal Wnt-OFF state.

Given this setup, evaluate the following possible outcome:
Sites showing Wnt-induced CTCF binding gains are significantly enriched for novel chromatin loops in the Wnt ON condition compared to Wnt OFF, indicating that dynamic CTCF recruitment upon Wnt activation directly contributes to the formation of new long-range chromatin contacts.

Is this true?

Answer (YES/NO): YES